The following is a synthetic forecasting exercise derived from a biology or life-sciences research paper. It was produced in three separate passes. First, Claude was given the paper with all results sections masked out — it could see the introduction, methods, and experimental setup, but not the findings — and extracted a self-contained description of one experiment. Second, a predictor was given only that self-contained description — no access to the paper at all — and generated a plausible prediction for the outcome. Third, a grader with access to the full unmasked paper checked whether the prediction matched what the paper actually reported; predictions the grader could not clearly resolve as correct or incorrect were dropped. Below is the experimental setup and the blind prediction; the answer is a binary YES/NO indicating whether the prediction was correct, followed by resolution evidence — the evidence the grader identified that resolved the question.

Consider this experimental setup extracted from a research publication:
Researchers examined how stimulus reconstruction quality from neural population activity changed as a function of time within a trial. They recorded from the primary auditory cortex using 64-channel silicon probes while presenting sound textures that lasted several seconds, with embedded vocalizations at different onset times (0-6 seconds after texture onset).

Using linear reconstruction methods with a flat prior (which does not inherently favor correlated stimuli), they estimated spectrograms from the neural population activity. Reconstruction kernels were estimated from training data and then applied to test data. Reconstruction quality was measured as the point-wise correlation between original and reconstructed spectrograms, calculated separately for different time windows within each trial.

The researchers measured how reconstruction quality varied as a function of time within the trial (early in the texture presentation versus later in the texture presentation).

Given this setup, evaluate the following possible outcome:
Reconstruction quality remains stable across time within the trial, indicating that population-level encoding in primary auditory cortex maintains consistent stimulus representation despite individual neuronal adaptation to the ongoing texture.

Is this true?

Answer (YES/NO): YES